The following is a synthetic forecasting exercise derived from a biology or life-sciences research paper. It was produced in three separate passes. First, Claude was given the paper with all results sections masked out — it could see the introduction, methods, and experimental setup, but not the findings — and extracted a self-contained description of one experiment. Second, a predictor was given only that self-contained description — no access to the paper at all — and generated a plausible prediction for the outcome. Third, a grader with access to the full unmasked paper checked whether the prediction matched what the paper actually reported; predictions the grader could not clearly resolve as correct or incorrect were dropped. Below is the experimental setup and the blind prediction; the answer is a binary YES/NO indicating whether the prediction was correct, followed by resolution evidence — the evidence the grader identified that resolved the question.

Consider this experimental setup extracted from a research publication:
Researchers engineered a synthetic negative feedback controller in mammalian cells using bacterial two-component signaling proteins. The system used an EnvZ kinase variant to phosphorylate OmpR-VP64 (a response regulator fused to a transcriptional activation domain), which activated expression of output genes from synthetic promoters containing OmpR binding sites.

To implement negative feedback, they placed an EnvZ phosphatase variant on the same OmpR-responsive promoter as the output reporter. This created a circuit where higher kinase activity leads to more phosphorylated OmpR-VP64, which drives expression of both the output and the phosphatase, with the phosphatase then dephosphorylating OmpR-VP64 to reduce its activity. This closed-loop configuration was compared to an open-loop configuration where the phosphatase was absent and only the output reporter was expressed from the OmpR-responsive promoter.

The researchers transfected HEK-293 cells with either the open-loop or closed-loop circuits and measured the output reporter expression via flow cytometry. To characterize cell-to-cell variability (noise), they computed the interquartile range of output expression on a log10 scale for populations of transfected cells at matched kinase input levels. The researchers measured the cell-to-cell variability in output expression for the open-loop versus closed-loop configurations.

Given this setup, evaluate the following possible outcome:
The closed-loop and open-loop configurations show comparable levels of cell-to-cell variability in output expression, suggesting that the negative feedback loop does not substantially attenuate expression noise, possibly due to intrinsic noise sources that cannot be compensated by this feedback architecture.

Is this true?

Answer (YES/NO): NO